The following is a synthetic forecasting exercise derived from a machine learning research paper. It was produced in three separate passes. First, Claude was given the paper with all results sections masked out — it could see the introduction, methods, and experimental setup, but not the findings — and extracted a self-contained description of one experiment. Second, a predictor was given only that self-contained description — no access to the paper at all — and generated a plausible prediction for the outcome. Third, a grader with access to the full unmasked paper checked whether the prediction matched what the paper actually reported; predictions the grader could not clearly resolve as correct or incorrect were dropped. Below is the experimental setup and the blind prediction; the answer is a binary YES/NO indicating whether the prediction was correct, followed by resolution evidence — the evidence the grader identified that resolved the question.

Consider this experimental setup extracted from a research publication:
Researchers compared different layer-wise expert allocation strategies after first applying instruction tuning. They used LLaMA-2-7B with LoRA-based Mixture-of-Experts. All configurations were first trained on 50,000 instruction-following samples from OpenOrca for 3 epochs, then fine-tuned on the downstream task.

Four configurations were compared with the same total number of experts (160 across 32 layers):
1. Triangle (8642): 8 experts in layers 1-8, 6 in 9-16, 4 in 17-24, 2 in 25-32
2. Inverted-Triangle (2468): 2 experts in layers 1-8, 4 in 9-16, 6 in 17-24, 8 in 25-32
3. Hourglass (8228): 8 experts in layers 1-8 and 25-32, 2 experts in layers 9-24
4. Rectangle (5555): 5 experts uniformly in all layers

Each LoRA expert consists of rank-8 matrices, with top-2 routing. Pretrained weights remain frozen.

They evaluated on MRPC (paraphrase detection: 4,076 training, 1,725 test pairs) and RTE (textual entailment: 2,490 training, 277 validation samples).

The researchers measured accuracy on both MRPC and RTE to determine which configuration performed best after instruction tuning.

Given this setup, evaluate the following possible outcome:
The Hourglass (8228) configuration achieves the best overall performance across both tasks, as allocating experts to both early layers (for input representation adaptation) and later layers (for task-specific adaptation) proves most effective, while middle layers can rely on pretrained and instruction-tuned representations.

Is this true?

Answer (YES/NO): NO